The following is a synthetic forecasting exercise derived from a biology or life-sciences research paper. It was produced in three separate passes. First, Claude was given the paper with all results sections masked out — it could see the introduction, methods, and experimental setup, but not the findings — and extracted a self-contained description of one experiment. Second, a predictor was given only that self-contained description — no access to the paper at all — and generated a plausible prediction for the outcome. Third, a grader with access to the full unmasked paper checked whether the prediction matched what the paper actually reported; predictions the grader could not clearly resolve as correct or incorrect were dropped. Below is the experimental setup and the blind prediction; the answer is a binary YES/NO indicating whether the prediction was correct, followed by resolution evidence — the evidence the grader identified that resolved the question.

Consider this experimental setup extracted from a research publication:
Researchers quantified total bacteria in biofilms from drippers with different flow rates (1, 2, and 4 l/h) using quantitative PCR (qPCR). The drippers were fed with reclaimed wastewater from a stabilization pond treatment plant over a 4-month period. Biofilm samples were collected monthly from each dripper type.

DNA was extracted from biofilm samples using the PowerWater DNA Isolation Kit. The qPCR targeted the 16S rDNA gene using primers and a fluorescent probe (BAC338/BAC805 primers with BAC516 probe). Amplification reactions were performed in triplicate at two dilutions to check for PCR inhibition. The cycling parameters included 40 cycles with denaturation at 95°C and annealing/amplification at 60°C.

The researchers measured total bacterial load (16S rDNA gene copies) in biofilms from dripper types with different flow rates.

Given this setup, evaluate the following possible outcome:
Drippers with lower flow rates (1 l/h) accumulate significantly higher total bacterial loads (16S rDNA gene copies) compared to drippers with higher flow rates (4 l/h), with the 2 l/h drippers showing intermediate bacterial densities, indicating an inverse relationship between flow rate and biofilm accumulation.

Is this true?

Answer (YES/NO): NO